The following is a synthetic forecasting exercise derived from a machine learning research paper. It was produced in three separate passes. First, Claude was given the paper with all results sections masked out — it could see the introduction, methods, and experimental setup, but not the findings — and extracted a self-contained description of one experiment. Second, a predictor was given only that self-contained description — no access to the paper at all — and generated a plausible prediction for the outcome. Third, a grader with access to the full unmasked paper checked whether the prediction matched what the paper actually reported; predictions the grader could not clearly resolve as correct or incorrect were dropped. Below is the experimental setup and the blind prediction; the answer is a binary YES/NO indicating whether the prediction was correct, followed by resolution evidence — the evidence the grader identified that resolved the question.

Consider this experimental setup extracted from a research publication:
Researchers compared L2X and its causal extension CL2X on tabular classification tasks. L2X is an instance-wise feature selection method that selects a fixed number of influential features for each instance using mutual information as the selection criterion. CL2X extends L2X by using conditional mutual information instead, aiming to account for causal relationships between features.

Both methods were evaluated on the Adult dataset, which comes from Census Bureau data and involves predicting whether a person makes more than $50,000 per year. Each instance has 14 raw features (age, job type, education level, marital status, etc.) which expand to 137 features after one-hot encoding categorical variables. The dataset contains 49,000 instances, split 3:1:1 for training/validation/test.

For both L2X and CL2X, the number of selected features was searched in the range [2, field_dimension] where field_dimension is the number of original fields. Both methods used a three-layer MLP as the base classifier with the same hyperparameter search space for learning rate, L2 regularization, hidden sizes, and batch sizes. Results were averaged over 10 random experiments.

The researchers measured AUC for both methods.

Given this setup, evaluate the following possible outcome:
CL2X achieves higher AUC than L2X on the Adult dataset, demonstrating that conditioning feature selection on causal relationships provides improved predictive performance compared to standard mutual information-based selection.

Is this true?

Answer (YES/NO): YES